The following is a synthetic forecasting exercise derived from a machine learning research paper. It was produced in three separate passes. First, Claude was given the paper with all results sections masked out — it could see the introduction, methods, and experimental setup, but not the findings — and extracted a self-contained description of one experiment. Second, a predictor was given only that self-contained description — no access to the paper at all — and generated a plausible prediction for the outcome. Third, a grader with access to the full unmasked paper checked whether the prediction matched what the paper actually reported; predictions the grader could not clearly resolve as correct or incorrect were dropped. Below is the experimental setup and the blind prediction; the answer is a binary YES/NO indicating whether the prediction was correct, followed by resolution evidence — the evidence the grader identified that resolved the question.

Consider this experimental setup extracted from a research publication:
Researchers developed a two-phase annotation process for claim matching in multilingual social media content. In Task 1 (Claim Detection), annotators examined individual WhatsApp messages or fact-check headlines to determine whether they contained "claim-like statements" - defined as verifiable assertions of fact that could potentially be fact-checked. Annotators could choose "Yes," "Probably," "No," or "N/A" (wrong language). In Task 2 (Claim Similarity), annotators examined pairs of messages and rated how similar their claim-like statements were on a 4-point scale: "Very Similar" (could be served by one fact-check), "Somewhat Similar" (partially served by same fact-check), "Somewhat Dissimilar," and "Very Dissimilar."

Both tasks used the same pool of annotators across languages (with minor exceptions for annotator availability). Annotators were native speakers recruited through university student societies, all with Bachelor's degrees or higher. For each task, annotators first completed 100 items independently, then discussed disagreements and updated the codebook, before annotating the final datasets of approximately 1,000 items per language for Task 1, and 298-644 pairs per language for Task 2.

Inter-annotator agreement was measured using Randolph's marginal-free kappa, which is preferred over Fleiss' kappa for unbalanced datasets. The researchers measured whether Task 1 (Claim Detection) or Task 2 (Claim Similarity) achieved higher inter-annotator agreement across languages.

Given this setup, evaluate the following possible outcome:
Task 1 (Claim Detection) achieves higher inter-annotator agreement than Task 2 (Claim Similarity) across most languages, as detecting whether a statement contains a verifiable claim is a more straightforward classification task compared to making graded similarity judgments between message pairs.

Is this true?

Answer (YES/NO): NO